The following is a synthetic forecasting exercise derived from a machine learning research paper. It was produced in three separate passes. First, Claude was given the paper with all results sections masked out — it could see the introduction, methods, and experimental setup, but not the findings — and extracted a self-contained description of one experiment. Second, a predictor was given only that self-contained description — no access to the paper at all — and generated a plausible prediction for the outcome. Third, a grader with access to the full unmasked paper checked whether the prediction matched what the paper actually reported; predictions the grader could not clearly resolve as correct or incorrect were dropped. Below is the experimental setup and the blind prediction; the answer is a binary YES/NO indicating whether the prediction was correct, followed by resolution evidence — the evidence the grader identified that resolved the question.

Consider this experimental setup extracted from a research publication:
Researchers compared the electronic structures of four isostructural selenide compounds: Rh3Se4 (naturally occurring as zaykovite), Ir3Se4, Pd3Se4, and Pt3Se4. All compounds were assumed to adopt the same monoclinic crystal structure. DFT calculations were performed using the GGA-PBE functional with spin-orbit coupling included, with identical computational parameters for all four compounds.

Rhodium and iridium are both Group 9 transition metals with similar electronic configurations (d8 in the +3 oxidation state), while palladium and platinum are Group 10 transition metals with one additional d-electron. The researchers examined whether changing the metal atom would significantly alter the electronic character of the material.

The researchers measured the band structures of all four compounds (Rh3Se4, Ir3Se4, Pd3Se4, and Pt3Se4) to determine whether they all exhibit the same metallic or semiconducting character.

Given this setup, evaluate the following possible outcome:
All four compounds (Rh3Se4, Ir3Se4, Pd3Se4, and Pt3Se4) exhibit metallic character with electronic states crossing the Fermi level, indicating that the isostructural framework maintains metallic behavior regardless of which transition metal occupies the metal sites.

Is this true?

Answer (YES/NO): YES